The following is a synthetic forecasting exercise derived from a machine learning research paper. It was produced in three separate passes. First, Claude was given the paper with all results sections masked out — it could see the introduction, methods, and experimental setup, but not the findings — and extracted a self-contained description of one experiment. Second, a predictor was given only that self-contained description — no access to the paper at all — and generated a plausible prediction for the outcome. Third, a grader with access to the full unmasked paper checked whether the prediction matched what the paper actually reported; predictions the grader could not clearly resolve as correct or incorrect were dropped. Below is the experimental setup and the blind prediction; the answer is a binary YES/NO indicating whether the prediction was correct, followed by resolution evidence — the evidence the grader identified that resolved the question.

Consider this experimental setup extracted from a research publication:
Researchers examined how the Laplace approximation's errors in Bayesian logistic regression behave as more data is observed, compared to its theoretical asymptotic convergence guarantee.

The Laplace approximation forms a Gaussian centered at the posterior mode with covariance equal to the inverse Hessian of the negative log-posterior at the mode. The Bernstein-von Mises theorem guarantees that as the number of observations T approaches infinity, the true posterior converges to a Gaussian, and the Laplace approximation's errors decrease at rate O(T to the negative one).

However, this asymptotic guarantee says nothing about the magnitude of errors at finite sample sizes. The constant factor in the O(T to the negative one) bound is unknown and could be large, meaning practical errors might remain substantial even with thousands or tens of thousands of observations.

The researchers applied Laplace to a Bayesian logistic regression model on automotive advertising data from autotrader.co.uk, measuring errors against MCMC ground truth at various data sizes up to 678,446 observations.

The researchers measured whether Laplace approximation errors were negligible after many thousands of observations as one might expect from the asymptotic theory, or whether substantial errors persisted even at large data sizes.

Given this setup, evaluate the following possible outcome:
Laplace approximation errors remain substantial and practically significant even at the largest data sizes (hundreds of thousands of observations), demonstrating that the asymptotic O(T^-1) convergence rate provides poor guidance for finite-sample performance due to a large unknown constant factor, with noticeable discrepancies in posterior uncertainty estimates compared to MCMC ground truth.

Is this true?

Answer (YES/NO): YES